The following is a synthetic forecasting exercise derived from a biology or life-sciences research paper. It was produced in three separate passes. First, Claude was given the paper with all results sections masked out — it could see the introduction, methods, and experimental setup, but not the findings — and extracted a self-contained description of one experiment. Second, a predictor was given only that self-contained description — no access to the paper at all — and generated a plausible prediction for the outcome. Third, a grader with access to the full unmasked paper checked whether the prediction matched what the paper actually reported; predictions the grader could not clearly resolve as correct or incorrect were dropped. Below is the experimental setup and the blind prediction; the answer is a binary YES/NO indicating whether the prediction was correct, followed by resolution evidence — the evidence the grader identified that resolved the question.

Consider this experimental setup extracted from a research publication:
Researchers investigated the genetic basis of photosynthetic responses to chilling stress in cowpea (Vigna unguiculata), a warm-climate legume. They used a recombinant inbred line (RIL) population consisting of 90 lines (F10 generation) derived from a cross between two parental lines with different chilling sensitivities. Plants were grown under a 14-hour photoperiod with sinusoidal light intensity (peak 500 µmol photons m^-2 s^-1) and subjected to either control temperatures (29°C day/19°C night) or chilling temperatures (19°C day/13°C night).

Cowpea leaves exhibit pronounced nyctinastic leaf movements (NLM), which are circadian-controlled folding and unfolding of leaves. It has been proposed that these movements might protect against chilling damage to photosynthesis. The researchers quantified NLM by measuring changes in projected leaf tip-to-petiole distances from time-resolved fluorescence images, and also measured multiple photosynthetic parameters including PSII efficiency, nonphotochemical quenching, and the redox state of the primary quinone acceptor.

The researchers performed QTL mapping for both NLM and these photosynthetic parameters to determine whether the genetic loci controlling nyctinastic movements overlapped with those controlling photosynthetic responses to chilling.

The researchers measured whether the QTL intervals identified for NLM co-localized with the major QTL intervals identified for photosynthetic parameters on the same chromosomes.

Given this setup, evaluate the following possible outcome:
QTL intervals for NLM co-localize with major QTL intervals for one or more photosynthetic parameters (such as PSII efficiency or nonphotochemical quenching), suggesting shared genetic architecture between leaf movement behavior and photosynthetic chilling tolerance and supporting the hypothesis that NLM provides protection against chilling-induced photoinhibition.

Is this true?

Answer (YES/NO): NO